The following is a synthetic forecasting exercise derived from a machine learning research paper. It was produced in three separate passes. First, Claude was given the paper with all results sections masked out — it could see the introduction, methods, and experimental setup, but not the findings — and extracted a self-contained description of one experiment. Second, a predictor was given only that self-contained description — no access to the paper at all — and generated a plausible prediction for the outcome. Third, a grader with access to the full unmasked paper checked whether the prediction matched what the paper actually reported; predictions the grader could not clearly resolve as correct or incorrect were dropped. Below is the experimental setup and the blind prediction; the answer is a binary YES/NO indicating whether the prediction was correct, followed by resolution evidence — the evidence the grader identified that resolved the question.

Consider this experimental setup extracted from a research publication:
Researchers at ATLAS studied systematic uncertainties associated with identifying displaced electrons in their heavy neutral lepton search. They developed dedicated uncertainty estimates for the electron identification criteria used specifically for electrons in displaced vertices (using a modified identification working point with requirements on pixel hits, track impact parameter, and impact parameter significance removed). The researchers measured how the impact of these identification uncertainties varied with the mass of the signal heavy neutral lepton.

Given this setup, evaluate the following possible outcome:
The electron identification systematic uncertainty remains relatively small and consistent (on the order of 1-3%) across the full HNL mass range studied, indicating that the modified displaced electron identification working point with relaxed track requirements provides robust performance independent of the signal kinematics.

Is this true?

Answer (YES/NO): NO